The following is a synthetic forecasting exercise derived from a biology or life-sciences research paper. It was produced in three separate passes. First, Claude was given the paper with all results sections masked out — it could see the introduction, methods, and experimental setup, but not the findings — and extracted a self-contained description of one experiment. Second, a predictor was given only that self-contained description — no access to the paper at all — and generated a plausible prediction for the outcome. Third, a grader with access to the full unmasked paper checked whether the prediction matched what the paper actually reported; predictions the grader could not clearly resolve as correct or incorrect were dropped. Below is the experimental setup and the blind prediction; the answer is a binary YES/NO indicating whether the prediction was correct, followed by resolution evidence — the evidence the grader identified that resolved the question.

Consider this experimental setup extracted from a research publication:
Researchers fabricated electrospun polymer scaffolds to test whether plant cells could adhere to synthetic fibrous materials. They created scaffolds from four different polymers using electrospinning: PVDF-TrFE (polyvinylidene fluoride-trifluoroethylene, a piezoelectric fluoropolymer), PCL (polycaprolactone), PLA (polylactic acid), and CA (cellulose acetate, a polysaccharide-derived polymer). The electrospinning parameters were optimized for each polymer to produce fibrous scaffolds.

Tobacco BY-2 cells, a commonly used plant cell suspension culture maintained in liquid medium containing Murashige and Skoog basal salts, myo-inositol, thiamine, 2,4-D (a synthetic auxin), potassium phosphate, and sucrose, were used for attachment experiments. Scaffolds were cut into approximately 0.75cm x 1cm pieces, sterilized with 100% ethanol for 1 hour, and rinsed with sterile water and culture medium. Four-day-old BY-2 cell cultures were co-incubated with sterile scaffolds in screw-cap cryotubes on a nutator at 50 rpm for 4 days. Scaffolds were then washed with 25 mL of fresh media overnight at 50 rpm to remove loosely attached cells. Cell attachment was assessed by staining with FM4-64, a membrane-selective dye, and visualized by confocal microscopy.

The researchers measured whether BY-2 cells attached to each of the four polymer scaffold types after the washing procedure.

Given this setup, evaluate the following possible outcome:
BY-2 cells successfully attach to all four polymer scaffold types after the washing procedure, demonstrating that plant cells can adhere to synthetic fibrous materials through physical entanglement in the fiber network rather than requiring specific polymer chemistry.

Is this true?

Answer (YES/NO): NO